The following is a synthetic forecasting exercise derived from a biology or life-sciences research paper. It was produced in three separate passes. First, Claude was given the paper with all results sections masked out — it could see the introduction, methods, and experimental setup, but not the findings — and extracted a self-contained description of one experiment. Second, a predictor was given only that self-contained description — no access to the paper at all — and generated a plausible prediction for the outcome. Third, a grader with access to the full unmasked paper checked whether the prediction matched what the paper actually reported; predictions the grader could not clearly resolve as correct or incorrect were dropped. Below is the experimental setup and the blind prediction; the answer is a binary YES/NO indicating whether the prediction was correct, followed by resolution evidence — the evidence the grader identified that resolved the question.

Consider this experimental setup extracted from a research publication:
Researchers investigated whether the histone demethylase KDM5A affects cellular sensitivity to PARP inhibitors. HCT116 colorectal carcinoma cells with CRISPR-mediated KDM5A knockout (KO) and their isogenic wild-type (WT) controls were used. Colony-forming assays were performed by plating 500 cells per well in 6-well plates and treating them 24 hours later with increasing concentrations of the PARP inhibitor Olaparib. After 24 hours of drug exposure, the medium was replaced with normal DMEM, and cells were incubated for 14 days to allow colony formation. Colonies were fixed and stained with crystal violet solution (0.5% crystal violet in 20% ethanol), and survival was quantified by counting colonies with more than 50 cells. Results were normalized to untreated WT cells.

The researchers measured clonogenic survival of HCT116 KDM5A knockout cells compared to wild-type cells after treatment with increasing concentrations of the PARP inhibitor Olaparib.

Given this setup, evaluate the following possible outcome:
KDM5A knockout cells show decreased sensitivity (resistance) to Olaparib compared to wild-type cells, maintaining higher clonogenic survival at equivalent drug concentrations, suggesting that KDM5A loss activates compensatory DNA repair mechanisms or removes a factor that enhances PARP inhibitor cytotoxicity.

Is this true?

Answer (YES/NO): NO